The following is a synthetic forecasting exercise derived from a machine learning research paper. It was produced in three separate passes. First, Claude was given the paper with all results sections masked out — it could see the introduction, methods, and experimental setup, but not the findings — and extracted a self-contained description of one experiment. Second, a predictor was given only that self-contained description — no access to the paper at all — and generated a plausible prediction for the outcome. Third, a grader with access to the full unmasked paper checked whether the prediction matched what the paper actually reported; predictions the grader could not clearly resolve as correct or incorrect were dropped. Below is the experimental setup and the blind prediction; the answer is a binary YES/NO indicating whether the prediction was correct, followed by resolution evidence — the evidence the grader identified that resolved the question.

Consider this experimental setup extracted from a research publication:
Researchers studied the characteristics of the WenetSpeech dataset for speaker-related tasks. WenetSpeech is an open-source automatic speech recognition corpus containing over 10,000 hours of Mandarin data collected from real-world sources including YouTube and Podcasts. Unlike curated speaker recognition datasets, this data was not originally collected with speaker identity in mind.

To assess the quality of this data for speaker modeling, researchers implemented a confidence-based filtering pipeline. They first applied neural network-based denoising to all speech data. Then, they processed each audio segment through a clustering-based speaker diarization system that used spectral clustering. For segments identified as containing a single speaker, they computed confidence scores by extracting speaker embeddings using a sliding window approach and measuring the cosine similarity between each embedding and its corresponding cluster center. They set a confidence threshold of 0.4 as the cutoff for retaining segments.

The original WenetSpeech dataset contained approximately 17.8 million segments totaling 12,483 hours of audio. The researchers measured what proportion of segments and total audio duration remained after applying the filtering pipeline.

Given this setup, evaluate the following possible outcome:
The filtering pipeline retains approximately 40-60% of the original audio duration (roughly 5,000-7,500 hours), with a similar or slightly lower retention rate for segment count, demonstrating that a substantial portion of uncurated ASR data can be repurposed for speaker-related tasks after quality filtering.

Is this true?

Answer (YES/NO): YES